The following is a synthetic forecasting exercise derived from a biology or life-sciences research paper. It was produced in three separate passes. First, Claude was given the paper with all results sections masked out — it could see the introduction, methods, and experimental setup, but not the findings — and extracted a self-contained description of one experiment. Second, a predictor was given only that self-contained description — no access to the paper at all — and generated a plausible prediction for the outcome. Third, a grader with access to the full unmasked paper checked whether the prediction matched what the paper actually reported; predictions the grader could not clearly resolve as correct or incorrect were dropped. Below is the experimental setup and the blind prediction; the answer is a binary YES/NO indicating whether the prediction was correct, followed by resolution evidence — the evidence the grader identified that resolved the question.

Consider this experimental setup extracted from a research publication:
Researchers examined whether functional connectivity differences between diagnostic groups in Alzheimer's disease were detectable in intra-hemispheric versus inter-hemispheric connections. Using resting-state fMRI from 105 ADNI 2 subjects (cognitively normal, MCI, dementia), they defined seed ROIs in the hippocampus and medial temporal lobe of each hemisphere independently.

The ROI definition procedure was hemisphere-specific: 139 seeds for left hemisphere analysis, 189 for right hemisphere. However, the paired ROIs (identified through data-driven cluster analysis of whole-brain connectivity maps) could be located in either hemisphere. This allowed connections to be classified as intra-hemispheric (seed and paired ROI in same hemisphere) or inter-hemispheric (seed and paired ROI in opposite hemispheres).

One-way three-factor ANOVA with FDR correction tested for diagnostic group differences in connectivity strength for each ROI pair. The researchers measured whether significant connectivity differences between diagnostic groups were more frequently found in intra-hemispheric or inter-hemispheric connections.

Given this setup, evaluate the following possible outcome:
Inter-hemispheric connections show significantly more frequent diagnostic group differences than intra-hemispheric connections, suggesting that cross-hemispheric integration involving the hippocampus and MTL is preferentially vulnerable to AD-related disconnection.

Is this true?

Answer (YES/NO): NO